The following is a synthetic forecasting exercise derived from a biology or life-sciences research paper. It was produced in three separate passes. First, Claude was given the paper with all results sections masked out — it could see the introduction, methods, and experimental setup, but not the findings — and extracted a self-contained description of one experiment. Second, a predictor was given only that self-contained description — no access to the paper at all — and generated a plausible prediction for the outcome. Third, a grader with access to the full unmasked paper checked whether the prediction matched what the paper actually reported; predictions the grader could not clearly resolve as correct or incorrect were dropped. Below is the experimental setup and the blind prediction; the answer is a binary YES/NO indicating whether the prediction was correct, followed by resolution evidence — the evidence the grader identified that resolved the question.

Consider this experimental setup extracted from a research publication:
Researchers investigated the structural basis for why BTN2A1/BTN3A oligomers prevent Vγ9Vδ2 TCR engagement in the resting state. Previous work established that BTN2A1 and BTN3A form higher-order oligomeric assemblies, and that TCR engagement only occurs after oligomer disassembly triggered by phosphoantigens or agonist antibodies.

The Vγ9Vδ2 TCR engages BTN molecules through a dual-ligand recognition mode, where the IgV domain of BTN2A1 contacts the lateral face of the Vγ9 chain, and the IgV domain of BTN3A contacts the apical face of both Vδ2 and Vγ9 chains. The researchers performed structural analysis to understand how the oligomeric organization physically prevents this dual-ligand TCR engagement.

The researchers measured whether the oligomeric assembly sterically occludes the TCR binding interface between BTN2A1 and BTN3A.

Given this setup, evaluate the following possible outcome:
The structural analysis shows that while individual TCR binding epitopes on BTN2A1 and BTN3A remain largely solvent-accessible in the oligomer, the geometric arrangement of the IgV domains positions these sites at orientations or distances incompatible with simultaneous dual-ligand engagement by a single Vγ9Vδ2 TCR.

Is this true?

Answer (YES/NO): NO